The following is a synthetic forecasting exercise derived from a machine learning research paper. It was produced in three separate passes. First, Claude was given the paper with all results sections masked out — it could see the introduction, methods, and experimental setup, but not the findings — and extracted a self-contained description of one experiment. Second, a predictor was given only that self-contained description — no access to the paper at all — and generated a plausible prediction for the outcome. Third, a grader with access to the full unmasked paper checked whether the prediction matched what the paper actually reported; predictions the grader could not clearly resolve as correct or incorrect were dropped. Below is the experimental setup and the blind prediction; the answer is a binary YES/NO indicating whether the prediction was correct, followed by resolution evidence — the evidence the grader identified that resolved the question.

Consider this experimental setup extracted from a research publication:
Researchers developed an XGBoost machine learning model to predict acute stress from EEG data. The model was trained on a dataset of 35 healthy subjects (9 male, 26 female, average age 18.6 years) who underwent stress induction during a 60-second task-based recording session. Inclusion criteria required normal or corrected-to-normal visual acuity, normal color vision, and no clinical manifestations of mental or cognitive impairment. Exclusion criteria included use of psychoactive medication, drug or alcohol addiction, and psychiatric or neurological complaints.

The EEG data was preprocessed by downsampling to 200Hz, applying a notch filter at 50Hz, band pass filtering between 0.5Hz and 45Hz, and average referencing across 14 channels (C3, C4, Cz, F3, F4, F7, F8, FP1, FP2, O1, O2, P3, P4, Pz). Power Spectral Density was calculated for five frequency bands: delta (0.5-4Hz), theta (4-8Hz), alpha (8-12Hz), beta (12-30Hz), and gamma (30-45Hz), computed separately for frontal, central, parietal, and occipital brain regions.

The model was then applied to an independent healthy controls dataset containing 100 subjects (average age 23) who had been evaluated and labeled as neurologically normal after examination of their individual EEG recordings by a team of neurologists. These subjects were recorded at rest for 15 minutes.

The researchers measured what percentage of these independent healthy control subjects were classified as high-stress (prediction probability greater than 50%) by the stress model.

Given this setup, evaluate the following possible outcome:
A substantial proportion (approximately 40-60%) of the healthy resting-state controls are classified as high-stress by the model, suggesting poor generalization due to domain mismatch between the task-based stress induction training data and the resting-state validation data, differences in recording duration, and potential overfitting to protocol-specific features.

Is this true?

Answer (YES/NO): NO